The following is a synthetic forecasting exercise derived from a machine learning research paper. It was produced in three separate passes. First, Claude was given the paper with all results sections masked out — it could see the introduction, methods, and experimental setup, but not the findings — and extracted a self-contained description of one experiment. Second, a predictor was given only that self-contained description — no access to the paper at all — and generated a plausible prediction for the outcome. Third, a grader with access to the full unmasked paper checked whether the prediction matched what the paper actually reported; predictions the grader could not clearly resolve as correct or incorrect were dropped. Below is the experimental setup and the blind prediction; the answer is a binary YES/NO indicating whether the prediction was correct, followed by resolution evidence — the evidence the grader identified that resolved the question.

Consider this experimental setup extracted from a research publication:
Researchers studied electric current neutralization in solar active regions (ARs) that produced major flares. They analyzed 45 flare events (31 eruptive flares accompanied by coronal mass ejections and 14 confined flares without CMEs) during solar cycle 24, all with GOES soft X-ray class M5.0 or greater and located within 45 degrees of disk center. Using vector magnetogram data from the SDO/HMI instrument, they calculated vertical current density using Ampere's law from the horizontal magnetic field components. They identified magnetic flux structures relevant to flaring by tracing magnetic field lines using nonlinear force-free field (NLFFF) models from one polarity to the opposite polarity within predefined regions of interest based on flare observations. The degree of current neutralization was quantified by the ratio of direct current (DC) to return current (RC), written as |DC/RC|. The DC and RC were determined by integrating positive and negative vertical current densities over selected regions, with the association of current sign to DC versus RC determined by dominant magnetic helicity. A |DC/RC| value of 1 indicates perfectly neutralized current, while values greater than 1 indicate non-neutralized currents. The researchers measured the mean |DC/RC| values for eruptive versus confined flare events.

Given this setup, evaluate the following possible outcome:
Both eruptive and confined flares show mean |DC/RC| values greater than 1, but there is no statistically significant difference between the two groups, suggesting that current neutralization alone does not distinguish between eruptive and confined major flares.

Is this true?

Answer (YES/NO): NO